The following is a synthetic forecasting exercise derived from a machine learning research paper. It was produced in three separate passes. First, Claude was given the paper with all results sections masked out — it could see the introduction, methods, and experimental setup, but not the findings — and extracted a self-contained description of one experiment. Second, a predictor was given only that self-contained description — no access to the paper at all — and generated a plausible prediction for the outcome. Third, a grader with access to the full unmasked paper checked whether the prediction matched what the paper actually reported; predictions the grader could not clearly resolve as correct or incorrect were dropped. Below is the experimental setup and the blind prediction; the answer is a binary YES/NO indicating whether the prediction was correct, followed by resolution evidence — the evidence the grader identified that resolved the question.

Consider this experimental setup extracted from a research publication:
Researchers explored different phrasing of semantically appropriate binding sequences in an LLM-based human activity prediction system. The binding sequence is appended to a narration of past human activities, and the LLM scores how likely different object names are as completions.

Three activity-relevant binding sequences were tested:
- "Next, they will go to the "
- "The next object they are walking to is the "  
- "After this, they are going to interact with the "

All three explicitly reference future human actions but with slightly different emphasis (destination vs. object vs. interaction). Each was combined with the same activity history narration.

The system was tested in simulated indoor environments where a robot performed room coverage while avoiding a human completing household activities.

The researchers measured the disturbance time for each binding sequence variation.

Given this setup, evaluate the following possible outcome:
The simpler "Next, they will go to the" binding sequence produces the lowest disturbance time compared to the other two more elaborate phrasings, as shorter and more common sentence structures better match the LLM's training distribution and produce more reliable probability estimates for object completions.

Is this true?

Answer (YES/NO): NO